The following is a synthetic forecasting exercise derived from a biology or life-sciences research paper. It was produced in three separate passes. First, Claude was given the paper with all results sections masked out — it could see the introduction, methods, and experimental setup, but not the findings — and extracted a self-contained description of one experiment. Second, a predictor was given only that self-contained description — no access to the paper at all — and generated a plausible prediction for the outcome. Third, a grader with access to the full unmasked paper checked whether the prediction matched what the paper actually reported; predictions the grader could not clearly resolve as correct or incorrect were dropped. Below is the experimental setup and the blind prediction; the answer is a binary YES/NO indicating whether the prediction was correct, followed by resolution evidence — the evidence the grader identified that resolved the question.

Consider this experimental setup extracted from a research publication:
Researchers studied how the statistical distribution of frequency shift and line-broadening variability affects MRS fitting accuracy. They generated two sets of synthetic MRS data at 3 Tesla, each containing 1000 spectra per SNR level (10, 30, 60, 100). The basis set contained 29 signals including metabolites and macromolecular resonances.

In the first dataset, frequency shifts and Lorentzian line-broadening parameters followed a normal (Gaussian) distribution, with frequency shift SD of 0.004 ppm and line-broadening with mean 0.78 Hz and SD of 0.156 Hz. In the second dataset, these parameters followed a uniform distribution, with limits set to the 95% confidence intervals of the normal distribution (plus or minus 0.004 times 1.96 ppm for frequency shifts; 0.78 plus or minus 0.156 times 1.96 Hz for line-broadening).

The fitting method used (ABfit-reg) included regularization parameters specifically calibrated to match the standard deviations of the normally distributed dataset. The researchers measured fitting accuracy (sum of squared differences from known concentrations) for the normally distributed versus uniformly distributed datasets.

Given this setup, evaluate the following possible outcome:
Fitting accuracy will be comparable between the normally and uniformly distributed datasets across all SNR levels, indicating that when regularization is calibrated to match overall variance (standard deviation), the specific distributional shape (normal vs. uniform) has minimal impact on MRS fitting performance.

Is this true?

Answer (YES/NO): YES